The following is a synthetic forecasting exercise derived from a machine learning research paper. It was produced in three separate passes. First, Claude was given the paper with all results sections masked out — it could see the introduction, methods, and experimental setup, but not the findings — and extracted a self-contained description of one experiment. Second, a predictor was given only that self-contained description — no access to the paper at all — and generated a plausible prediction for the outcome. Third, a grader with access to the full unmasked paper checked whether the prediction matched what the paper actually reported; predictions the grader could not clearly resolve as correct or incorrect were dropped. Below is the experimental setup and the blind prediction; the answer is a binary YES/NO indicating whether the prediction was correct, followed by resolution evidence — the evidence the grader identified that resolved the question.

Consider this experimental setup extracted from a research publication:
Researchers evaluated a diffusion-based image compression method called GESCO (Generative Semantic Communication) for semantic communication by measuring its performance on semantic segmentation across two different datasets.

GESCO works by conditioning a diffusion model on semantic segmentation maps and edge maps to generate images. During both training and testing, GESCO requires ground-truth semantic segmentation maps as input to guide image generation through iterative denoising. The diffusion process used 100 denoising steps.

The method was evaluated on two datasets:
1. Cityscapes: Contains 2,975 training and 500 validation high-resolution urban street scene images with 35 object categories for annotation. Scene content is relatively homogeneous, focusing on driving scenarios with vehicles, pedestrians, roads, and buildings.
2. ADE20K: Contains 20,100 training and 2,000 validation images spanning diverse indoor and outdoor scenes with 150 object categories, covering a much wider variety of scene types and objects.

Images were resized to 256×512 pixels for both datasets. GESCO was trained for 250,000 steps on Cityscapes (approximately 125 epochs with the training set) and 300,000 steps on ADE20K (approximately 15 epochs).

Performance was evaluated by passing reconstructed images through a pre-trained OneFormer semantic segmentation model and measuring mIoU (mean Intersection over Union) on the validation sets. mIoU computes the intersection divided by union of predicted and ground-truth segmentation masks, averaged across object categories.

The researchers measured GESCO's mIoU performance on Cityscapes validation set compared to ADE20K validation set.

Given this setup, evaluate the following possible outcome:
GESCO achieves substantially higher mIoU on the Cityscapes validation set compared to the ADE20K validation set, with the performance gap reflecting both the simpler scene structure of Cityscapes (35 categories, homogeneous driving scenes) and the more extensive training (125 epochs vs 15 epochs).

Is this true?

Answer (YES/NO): YES